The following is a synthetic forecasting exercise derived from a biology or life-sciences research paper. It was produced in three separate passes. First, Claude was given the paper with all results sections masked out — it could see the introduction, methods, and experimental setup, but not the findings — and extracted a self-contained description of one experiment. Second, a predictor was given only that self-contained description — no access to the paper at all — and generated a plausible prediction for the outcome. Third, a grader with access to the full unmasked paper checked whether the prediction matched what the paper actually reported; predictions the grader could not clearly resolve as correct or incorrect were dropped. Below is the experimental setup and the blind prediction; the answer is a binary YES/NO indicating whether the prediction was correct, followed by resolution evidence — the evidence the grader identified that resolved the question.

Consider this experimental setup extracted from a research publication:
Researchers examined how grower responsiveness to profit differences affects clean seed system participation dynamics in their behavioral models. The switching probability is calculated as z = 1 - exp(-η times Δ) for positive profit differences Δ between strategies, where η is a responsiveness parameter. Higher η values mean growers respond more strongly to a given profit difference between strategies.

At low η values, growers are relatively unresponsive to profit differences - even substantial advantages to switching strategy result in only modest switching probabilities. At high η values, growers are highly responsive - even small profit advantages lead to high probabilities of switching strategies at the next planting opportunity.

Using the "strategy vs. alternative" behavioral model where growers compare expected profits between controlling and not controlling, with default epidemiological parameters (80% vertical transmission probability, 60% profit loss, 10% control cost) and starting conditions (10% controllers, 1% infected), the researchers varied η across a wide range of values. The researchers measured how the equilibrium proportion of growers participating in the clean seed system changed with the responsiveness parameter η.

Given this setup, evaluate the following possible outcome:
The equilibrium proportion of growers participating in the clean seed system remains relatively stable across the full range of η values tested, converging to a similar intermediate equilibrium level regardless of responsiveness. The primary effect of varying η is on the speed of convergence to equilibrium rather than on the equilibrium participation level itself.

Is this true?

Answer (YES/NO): YES